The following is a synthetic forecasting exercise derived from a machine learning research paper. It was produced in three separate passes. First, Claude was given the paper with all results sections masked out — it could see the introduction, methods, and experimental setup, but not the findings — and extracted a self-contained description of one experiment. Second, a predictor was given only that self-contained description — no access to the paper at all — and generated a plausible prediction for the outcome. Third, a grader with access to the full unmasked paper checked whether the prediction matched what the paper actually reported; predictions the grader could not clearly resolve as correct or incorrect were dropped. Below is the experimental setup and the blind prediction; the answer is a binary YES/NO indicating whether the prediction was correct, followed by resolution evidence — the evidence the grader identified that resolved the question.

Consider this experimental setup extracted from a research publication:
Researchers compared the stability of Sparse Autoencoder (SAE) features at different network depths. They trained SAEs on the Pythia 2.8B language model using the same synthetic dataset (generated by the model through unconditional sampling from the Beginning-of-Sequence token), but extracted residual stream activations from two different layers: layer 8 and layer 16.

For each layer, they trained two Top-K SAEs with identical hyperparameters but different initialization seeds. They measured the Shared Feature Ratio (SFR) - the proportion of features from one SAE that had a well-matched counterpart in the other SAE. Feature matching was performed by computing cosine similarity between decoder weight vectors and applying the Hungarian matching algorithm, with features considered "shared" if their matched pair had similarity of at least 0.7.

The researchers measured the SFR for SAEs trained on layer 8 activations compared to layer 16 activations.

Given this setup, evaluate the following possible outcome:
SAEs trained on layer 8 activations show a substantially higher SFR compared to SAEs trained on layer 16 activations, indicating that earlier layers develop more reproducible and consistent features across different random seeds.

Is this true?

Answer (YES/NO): NO